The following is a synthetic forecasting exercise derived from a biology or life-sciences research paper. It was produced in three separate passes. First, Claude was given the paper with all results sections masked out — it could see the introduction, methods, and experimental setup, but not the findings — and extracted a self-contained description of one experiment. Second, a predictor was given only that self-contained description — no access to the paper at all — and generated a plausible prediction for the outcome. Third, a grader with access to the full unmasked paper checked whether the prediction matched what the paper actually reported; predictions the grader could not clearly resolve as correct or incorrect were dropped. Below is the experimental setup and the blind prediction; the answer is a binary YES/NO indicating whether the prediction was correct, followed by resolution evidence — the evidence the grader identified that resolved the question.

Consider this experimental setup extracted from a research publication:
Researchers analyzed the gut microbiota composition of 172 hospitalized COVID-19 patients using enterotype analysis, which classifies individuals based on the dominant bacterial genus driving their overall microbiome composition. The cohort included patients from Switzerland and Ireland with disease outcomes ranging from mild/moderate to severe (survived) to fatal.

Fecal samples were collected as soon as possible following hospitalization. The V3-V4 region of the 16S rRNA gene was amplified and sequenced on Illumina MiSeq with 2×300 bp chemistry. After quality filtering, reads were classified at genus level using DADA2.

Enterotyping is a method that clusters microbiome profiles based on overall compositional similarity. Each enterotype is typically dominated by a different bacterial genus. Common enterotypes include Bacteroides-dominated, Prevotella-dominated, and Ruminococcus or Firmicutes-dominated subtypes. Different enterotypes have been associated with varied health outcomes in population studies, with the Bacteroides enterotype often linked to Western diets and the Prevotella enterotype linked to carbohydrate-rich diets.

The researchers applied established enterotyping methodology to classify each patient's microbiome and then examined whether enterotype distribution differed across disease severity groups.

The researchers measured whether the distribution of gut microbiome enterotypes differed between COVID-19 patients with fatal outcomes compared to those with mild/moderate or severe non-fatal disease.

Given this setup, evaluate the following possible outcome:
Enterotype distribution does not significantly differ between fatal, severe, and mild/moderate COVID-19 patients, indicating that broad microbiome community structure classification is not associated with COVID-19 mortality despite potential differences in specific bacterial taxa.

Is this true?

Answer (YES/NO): NO